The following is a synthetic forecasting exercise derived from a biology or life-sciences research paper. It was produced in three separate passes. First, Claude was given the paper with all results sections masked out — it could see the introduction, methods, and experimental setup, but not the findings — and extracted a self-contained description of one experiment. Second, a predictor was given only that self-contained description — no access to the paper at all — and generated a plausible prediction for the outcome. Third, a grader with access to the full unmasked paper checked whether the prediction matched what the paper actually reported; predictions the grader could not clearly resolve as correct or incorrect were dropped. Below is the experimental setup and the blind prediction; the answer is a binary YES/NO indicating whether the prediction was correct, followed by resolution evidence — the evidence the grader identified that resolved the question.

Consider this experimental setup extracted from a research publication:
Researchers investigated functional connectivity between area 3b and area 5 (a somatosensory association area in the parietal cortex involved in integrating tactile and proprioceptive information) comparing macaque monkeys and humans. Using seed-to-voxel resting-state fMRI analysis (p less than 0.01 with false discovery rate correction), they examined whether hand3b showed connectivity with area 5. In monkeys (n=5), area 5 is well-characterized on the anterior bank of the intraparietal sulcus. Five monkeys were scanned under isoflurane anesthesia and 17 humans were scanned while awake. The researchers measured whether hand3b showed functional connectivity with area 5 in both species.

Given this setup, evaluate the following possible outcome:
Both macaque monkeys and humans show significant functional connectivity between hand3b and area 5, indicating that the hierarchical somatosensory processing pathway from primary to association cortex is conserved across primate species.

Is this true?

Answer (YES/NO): NO